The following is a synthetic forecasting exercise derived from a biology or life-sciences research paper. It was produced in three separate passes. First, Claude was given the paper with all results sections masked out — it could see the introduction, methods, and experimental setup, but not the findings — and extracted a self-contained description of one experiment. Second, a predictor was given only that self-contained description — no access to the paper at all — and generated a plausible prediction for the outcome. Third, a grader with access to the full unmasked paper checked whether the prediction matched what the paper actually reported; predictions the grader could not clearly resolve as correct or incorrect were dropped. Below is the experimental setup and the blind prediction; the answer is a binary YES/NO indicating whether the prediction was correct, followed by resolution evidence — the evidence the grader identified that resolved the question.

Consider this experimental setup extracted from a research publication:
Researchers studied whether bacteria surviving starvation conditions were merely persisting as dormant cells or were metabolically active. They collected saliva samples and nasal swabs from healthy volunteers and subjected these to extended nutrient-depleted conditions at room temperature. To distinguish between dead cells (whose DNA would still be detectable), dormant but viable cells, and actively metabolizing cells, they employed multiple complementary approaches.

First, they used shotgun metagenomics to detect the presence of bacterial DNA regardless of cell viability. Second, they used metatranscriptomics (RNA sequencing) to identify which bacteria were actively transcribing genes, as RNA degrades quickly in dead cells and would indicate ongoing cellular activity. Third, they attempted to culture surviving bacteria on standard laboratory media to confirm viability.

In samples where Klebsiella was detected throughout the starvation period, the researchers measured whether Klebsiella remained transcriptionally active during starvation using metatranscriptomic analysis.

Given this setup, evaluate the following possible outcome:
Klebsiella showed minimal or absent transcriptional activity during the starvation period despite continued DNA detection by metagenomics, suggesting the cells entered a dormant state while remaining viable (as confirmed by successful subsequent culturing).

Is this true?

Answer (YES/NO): NO